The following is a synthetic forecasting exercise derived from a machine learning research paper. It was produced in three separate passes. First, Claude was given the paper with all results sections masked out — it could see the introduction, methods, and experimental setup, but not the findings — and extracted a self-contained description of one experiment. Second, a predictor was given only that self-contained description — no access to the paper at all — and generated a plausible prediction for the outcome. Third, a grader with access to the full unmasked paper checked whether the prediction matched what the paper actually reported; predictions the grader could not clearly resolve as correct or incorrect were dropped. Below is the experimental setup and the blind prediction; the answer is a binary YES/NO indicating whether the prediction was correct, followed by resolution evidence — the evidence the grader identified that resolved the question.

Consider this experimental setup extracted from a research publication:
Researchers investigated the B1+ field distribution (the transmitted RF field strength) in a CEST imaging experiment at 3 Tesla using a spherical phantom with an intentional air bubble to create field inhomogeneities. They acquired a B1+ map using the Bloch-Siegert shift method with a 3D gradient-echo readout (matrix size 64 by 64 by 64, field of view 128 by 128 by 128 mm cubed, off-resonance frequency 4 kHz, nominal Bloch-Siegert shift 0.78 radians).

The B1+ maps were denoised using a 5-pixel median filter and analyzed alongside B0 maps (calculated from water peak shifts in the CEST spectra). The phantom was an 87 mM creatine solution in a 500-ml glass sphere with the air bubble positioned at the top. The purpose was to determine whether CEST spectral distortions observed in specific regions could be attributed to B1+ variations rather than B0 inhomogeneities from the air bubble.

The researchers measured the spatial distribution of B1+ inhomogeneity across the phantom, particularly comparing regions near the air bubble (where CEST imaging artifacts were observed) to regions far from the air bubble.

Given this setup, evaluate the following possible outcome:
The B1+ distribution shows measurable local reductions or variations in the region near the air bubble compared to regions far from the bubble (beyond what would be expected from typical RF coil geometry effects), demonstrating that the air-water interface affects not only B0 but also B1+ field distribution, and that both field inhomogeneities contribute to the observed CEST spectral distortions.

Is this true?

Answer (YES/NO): NO